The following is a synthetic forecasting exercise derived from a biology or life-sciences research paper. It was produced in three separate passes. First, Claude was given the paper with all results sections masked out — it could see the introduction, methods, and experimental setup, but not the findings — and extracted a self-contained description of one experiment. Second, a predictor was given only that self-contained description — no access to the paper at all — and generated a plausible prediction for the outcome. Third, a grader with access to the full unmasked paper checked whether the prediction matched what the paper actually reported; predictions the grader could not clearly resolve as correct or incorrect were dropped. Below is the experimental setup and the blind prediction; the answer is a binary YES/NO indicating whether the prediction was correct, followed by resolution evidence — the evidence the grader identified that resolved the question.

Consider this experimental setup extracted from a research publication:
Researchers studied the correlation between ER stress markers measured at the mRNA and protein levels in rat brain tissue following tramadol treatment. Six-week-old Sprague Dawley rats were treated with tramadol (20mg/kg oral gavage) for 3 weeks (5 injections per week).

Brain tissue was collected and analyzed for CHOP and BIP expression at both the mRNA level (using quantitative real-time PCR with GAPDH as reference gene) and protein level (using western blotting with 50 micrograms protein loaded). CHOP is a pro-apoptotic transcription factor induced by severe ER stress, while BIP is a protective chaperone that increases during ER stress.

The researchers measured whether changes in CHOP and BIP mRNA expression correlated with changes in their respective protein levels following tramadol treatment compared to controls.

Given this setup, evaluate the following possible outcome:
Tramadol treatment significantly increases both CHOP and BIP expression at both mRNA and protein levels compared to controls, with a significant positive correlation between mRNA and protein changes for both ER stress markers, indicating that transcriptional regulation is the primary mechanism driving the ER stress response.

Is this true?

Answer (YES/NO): NO